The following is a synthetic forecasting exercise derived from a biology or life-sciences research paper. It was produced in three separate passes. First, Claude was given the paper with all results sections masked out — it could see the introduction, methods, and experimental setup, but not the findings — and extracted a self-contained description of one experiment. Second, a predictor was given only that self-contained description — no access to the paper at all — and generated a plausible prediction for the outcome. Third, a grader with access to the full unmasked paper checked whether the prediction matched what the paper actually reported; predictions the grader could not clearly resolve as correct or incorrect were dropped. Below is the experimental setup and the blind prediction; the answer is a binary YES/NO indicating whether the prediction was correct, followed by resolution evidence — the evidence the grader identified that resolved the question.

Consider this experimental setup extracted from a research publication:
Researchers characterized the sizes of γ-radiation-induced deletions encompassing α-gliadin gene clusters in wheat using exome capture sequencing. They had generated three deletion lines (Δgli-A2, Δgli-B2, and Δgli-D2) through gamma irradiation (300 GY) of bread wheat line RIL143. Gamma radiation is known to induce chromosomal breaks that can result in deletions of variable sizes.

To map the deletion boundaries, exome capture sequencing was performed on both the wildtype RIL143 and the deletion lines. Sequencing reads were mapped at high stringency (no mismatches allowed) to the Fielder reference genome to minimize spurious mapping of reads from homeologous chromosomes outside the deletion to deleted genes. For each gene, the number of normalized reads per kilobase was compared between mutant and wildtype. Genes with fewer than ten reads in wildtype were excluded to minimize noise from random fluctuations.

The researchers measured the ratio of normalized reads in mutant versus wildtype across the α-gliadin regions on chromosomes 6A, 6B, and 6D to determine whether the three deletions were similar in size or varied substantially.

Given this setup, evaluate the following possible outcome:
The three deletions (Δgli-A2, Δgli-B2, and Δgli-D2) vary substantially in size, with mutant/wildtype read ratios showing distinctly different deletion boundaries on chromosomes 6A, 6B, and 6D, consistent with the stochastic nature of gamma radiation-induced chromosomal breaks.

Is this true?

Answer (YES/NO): YES